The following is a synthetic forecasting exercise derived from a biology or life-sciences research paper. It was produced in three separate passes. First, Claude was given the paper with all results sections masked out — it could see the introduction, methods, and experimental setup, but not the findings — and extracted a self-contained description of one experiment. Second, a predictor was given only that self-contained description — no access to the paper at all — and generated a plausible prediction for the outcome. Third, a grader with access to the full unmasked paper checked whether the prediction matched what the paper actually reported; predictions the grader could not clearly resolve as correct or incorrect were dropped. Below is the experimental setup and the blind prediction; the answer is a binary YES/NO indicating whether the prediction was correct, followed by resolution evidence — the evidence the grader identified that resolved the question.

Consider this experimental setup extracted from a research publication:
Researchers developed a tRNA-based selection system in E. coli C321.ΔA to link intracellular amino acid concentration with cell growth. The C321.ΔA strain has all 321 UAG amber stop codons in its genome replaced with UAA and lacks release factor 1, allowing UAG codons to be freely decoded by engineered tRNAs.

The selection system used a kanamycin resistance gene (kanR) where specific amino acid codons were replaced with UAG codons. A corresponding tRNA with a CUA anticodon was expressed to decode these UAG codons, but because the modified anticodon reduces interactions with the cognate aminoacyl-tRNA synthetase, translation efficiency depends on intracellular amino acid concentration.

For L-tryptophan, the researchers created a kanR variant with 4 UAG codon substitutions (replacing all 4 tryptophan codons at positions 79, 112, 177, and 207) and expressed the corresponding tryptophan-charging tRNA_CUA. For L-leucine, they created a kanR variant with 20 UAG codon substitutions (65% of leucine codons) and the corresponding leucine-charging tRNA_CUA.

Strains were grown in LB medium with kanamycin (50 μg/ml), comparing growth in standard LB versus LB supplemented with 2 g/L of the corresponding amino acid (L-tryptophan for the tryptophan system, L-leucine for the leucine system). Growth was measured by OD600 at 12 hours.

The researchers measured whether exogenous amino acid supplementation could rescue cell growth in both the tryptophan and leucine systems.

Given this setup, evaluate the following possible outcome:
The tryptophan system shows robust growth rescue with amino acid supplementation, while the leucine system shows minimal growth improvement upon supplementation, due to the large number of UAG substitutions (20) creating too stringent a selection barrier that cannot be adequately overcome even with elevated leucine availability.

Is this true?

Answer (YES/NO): NO